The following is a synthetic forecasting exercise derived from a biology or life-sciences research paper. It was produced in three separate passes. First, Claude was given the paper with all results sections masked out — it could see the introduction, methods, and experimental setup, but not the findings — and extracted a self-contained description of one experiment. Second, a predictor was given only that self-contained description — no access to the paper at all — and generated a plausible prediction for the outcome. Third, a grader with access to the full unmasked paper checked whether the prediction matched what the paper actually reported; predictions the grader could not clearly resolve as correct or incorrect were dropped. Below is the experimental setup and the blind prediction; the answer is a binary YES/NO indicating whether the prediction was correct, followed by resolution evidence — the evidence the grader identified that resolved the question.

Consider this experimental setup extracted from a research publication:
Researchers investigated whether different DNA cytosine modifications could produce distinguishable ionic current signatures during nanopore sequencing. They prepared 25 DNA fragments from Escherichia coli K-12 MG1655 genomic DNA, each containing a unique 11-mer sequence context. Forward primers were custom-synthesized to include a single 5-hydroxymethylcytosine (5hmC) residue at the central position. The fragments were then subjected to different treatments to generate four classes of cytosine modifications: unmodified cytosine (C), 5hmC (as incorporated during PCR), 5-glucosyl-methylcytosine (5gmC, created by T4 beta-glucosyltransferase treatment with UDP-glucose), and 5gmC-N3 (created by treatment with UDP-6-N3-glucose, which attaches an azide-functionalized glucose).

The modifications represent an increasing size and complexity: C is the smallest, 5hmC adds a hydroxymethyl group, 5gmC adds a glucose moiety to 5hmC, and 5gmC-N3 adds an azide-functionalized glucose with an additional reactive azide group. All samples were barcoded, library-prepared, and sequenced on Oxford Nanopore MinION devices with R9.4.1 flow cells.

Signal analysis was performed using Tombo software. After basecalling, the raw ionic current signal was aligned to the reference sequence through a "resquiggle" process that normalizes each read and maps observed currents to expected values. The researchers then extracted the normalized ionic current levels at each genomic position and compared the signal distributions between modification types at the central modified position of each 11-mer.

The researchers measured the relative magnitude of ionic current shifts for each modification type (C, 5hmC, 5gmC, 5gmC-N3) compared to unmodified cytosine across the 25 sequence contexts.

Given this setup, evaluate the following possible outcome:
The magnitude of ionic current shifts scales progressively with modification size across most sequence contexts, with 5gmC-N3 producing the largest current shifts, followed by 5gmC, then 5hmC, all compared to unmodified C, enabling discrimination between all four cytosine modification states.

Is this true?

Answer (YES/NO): NO